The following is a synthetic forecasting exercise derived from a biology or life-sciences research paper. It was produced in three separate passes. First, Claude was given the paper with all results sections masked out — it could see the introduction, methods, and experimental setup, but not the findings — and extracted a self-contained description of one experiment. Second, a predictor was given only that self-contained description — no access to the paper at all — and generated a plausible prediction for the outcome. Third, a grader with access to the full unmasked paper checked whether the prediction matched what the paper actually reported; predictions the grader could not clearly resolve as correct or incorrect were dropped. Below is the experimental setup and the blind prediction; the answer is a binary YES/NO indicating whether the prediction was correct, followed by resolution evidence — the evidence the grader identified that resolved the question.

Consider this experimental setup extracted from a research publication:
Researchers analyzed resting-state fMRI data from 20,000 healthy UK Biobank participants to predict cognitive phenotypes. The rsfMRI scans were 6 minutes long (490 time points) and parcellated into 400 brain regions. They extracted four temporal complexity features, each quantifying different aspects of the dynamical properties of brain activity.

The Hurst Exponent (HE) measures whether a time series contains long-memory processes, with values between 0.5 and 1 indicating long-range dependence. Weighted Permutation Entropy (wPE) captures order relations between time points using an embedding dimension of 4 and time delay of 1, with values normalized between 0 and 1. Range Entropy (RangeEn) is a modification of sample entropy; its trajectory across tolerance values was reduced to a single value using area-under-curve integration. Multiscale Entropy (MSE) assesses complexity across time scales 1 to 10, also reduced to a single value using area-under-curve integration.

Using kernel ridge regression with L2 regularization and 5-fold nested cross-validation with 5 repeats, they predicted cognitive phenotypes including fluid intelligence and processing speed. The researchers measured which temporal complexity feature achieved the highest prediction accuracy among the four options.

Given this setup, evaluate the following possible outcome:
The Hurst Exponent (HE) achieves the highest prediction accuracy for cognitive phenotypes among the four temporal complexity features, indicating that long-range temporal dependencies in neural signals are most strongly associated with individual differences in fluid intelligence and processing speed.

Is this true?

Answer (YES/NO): NO